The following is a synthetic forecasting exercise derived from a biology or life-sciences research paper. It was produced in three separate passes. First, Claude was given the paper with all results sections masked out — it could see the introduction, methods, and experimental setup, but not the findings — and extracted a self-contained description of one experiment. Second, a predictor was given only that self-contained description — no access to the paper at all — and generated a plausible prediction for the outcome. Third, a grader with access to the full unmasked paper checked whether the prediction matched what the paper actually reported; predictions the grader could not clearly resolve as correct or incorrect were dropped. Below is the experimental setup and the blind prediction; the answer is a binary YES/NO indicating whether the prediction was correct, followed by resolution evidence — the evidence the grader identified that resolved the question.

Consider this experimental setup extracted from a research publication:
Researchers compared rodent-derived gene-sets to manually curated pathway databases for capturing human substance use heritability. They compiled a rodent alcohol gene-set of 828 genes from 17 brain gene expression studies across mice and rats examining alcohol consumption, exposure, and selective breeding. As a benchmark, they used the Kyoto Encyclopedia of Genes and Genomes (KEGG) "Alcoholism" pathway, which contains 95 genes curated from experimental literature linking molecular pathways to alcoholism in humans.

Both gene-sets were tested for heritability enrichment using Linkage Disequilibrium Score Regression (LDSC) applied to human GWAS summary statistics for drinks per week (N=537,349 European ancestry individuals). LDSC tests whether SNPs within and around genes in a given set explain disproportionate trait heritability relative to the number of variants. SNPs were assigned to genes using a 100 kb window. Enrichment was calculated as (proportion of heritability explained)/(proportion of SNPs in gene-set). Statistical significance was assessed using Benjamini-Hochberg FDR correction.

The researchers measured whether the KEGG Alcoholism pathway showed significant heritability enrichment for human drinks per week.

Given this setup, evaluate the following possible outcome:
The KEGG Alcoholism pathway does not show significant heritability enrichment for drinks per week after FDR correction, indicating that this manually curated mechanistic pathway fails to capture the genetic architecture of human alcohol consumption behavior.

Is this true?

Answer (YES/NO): YES